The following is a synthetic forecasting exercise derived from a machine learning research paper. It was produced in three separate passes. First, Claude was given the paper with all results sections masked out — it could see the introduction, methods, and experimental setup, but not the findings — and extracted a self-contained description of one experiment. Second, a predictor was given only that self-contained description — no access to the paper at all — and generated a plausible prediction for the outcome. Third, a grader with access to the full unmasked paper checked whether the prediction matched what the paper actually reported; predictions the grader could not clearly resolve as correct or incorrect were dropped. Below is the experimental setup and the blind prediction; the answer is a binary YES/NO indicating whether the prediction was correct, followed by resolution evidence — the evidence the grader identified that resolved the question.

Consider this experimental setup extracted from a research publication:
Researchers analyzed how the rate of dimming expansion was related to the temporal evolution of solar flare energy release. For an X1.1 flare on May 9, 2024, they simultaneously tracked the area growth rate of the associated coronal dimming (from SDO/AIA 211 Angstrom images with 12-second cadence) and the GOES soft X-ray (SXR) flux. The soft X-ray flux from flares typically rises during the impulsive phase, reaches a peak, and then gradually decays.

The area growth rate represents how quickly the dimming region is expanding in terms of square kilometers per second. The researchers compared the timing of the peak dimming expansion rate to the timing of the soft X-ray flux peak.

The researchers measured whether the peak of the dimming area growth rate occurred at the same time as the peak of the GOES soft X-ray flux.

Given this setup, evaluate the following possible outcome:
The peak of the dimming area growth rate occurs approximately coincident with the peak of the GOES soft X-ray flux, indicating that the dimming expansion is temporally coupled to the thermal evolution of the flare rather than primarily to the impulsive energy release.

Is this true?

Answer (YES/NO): NO